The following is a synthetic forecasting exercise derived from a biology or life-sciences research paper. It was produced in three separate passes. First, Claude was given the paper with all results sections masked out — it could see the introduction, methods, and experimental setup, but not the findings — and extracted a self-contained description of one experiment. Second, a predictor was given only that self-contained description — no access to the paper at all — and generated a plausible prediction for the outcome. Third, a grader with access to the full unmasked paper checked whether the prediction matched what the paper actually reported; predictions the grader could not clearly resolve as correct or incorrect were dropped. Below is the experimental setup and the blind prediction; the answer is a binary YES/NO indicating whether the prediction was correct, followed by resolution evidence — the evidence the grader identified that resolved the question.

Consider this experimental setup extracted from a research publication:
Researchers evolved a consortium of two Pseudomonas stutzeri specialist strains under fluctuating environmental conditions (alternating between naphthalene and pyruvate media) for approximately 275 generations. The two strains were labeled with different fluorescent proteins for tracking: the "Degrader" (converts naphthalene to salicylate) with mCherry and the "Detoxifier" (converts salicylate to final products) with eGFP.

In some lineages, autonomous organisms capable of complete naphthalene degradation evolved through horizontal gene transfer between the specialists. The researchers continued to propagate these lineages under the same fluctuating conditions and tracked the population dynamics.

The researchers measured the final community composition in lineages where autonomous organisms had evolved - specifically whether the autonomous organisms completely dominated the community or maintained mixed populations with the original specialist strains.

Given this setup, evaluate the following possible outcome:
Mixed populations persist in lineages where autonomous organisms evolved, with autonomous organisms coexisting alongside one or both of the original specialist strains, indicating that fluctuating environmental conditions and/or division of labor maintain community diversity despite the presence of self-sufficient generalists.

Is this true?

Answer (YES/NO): NO